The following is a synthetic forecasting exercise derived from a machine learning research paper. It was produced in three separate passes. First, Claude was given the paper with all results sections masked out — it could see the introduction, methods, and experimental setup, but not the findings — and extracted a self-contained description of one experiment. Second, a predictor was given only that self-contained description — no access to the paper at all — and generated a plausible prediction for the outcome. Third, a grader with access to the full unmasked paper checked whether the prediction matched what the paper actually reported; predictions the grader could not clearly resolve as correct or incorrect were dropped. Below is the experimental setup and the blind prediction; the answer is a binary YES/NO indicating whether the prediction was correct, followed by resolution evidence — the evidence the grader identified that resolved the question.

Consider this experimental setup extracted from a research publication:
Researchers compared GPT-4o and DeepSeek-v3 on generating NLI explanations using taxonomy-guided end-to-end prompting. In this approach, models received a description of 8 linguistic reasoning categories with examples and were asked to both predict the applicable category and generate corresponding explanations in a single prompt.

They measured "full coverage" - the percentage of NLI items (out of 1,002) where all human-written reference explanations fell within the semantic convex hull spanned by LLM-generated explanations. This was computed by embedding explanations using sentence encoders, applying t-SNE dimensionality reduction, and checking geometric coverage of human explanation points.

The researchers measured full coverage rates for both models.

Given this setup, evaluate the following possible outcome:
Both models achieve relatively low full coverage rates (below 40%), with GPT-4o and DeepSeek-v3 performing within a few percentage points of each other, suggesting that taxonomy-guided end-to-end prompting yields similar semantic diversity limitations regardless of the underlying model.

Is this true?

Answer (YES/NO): NO